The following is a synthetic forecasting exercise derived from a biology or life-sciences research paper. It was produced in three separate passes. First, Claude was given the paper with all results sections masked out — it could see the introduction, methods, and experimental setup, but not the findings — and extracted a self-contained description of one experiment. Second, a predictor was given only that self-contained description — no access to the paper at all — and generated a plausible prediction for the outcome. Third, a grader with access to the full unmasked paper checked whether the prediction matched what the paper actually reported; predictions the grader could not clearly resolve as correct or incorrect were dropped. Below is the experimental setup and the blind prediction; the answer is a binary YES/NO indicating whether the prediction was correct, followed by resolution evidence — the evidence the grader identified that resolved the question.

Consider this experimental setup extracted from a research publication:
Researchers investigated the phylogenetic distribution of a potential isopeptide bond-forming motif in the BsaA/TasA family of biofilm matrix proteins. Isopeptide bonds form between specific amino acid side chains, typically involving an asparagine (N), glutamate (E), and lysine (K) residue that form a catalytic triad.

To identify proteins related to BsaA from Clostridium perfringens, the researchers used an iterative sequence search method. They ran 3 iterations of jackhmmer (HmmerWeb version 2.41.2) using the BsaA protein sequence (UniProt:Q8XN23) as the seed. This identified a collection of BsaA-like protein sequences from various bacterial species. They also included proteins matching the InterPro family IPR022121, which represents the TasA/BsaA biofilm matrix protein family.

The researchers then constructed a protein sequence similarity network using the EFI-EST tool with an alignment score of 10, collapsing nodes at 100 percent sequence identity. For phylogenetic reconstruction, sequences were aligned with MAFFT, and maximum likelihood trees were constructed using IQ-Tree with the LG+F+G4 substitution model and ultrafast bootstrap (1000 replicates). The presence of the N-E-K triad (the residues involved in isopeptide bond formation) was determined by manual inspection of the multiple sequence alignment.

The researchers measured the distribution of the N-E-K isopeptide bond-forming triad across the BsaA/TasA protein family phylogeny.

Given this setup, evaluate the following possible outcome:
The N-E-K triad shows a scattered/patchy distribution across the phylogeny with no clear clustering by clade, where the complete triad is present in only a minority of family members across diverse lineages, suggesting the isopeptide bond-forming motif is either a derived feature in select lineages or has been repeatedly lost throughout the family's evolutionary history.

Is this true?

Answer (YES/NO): NO